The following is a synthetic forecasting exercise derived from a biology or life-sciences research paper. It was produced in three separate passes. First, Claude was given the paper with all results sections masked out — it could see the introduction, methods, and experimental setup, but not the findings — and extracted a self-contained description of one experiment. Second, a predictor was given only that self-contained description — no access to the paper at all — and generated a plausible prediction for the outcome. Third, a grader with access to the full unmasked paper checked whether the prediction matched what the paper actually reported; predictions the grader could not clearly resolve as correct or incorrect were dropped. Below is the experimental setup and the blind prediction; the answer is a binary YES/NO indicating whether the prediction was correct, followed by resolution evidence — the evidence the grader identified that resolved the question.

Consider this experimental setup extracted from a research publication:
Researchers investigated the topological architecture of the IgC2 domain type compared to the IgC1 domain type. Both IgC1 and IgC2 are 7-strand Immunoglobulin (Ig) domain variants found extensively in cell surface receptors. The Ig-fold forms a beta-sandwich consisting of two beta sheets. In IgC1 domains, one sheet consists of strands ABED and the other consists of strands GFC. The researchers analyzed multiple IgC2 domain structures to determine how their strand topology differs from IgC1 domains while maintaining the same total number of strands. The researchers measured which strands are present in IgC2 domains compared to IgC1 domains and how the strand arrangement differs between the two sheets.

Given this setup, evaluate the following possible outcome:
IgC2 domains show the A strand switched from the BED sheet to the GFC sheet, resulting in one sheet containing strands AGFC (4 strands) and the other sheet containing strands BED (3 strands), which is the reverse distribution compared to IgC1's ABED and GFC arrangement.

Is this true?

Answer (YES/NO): NO